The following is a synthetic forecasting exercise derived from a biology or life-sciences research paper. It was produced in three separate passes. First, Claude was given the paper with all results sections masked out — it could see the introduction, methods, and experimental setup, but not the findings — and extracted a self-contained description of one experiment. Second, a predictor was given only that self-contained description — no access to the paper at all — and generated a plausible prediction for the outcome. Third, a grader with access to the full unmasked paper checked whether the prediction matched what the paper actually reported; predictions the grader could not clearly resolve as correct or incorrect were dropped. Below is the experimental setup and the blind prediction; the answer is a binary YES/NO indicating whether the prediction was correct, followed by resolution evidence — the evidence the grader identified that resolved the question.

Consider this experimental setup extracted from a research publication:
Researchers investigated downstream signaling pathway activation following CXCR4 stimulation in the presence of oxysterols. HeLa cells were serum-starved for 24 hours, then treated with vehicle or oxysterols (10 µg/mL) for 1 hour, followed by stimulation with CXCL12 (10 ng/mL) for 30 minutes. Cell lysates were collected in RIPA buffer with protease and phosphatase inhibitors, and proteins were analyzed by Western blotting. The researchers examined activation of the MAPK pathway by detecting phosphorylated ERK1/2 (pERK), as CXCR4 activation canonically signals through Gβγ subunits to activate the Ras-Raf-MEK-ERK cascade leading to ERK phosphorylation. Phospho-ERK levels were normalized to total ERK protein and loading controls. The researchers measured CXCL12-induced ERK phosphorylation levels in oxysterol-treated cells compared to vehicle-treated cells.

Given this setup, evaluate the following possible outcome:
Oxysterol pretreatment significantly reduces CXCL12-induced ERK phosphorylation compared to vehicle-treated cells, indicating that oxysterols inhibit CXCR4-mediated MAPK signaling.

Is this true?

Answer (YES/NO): NO